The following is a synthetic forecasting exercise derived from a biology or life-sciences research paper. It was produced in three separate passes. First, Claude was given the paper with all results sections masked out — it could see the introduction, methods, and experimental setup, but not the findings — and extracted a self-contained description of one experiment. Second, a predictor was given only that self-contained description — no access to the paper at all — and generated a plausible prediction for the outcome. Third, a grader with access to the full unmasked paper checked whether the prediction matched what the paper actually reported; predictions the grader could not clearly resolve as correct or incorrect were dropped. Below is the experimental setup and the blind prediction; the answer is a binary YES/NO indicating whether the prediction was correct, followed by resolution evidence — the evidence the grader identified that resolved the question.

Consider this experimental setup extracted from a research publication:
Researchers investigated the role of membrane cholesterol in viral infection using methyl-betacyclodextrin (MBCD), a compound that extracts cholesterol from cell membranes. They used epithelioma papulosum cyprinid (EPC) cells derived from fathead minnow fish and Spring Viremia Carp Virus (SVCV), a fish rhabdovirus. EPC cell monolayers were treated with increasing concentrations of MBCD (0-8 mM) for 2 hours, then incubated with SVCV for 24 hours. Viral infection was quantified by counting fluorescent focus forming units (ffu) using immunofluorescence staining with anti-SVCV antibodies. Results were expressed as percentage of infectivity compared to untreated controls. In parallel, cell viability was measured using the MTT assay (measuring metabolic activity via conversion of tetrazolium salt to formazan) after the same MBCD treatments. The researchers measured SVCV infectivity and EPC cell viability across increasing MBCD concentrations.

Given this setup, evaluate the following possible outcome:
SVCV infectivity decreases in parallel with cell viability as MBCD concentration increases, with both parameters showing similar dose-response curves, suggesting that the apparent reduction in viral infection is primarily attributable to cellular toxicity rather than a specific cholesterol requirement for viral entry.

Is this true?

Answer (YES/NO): NO